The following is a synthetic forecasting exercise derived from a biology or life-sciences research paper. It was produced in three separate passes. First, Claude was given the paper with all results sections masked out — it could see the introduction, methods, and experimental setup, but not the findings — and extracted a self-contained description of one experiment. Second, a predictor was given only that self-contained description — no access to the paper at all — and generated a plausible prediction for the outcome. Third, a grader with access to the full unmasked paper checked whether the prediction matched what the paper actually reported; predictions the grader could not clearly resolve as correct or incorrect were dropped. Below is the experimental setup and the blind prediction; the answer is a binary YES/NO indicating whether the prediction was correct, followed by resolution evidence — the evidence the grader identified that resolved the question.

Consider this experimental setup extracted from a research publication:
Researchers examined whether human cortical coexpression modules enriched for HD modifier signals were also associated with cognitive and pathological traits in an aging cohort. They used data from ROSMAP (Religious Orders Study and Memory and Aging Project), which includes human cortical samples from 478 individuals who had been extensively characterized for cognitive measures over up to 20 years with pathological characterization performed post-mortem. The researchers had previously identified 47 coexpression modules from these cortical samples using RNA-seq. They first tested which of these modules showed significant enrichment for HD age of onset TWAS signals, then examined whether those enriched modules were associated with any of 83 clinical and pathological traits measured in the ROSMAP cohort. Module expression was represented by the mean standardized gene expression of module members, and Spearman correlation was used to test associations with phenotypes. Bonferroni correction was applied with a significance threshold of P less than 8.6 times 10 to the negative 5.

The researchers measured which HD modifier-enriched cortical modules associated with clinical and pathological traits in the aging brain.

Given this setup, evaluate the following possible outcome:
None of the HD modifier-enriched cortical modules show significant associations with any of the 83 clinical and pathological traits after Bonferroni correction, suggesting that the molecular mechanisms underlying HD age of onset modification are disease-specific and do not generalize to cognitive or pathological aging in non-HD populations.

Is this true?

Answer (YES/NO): NO